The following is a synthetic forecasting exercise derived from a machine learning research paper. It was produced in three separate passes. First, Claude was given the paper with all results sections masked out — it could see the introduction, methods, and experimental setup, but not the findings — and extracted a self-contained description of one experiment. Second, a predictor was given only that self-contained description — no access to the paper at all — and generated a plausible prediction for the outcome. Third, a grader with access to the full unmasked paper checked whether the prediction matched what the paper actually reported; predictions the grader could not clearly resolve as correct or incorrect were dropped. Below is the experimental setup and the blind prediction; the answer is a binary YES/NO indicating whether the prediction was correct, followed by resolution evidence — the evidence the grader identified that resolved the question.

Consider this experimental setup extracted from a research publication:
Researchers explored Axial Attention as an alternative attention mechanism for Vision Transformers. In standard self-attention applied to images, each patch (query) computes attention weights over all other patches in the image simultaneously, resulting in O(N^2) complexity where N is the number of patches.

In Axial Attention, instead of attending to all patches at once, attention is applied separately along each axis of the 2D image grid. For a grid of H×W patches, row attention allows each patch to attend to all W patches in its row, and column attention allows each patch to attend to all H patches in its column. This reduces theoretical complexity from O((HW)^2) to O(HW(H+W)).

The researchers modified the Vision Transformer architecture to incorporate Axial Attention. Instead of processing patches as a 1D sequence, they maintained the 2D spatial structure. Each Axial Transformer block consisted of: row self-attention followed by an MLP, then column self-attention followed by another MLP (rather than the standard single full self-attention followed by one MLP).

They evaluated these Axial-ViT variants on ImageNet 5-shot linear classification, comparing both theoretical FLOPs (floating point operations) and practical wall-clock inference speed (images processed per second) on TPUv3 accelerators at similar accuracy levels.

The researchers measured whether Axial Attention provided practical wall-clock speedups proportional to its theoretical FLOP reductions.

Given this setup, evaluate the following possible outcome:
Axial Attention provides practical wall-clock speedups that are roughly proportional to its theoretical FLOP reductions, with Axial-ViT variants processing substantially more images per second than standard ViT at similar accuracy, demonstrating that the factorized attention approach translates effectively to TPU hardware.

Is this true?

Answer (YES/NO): NO